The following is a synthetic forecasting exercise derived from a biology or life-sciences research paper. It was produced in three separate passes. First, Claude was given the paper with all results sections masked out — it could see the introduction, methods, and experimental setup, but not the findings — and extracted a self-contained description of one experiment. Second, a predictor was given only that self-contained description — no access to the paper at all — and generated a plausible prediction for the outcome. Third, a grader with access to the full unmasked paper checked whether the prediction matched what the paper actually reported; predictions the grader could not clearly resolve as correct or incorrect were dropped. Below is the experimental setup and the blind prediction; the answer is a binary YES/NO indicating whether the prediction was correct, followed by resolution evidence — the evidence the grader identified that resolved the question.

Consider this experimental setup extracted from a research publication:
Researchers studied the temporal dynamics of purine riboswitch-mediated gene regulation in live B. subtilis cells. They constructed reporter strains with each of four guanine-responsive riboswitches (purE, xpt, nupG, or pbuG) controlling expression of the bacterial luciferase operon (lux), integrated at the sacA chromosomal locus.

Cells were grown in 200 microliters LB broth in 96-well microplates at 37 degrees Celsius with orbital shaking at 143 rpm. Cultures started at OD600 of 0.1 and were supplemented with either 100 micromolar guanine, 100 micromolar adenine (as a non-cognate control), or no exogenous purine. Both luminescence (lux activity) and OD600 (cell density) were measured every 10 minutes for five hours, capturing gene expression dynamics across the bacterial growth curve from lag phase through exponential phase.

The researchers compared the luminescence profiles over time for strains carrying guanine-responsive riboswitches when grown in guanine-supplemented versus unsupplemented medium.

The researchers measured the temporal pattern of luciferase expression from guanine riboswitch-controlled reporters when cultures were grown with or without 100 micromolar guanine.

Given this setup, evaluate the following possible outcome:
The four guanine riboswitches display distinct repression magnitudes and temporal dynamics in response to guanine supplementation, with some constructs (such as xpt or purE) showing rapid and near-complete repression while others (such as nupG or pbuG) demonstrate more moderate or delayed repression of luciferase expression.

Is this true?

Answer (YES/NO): NO